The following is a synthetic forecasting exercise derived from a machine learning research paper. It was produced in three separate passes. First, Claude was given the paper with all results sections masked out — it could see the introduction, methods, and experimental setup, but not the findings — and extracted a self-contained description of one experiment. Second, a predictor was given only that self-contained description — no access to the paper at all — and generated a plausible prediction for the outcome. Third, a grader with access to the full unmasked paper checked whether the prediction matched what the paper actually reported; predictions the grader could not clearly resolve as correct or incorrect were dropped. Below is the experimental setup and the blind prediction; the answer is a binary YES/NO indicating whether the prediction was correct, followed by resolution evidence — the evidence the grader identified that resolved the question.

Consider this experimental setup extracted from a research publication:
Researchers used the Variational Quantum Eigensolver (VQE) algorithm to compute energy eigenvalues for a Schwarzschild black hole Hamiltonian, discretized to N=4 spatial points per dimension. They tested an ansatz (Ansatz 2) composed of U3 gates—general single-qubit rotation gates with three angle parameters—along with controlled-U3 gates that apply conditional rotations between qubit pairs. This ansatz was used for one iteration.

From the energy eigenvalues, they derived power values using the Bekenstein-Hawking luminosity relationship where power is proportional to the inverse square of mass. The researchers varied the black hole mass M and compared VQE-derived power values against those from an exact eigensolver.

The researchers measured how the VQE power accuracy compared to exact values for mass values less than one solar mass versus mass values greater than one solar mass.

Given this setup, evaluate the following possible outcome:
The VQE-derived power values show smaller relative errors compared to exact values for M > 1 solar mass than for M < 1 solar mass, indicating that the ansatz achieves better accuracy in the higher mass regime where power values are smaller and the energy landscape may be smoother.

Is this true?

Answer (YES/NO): YES